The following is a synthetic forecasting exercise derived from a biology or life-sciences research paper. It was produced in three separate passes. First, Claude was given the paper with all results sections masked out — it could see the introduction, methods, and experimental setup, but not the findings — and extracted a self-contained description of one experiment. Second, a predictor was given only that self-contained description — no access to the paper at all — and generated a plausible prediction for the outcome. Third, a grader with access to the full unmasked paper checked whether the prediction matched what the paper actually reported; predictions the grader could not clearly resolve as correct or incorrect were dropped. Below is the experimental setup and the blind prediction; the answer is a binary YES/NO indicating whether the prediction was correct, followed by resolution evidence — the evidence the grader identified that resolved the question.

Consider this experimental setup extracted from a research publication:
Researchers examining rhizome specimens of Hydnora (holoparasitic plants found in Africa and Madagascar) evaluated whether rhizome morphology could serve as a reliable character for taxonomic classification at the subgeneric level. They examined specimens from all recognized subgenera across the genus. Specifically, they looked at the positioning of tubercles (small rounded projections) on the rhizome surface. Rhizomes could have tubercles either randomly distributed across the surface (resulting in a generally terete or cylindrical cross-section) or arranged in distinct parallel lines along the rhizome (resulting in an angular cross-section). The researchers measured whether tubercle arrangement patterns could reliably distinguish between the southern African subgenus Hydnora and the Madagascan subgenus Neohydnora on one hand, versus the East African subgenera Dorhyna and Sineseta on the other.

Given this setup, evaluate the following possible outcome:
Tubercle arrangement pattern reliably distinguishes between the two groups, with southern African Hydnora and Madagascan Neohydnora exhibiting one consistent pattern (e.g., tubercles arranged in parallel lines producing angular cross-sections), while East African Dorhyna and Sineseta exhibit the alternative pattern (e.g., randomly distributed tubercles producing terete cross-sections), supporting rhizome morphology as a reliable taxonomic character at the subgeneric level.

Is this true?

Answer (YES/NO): YES